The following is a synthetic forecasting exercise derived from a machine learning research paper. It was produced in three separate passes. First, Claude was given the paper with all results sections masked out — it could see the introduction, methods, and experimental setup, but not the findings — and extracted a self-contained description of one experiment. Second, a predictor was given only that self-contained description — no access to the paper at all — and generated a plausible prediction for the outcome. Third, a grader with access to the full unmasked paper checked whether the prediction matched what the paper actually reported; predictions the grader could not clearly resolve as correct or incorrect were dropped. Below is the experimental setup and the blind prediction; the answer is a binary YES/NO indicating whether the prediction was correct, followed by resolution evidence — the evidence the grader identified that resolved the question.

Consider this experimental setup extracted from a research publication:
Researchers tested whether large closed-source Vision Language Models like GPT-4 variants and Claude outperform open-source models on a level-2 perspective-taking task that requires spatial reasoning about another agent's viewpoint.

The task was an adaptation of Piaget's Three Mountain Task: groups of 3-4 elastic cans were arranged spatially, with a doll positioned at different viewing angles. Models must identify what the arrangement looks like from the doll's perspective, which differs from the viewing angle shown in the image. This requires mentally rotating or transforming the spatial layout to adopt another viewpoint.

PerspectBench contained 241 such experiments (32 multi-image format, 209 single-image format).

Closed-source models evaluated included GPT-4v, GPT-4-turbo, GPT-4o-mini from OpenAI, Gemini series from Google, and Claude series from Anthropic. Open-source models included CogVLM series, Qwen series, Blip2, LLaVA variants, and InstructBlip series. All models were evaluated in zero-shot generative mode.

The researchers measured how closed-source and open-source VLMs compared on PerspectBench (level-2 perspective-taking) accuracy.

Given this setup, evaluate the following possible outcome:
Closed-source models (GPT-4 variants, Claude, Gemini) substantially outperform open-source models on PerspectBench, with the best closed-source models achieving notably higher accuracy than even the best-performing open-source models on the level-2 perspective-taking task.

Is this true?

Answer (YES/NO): NO